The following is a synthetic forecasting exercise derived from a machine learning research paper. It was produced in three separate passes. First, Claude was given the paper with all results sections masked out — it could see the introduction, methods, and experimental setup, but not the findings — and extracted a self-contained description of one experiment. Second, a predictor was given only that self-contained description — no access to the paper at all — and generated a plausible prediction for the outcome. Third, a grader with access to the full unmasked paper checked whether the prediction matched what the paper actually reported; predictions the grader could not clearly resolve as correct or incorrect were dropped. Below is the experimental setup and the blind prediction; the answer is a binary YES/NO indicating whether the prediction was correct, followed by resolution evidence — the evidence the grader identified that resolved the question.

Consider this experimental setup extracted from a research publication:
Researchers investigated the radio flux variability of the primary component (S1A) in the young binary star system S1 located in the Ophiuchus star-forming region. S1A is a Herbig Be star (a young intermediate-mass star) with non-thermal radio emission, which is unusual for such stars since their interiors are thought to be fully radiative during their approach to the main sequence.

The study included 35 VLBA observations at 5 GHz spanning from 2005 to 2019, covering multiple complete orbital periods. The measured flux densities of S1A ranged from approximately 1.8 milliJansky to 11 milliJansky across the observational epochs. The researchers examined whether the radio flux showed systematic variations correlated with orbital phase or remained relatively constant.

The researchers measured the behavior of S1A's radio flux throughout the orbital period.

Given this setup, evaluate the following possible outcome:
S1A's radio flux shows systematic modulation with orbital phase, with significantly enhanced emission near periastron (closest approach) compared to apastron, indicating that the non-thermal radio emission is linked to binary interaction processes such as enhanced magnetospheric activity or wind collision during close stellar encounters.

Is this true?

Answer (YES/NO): NO